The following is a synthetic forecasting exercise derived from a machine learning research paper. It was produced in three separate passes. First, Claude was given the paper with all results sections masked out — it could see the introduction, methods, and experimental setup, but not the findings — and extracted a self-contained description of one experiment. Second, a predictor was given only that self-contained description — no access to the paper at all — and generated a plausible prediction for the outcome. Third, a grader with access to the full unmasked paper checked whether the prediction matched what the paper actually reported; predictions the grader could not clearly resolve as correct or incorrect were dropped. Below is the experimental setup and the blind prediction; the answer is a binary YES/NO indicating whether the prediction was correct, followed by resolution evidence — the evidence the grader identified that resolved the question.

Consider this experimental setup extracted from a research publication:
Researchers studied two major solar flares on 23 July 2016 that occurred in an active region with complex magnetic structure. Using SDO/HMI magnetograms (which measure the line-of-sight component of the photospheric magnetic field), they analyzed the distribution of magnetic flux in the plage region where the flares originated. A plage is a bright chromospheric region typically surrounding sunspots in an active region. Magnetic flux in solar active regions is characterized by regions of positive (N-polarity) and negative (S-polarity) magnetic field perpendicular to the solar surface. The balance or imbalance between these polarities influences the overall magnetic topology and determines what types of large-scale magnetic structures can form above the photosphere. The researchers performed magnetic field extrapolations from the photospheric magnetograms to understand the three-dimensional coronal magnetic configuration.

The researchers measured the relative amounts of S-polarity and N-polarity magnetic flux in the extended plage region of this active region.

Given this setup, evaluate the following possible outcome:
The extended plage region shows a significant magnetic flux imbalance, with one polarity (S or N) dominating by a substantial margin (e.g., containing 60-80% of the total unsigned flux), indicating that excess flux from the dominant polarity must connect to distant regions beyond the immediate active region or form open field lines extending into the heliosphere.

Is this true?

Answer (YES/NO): YES